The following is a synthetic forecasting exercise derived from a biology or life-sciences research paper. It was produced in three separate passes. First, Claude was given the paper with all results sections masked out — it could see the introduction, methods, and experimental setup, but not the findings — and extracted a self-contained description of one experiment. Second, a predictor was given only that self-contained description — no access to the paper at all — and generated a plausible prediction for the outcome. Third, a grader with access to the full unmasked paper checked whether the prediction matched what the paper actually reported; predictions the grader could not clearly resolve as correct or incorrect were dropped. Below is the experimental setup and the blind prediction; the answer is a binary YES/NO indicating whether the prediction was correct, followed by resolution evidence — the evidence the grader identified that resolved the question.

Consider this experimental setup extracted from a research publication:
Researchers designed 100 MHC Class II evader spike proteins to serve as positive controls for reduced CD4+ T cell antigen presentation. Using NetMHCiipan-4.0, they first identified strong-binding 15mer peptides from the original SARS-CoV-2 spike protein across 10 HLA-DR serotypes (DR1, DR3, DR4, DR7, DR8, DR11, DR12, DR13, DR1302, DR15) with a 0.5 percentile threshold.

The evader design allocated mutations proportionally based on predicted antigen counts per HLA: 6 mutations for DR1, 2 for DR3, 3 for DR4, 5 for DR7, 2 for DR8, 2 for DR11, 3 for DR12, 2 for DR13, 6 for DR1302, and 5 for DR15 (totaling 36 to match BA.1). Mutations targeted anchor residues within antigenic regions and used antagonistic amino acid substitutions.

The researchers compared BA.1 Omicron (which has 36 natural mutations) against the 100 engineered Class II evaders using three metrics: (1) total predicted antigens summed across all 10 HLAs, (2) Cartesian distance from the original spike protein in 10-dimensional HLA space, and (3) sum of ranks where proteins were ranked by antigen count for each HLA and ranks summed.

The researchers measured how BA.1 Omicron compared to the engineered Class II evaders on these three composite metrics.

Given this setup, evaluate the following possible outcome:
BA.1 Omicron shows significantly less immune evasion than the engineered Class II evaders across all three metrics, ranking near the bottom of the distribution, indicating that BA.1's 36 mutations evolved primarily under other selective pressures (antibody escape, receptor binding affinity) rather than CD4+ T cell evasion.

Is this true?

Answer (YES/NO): YES